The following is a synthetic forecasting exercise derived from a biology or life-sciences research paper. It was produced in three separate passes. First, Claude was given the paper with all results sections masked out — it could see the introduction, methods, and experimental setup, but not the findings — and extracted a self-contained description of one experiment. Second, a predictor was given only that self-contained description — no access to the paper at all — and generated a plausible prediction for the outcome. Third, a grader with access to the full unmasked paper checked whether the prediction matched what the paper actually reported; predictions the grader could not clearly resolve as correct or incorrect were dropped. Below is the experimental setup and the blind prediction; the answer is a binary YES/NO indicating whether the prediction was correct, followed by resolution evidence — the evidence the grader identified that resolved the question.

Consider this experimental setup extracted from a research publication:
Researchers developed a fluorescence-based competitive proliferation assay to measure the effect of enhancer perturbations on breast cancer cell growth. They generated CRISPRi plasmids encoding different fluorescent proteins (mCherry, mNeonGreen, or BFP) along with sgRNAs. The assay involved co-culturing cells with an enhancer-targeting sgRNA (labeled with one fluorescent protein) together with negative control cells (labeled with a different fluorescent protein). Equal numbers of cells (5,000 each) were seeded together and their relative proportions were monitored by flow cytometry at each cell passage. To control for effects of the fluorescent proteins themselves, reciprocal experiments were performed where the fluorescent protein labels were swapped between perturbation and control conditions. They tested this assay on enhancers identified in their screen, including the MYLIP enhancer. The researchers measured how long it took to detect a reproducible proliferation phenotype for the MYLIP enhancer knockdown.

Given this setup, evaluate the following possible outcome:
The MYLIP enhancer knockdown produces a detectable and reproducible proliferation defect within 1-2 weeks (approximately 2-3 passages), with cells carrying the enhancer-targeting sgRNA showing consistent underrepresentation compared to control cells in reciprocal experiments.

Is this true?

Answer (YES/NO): NO